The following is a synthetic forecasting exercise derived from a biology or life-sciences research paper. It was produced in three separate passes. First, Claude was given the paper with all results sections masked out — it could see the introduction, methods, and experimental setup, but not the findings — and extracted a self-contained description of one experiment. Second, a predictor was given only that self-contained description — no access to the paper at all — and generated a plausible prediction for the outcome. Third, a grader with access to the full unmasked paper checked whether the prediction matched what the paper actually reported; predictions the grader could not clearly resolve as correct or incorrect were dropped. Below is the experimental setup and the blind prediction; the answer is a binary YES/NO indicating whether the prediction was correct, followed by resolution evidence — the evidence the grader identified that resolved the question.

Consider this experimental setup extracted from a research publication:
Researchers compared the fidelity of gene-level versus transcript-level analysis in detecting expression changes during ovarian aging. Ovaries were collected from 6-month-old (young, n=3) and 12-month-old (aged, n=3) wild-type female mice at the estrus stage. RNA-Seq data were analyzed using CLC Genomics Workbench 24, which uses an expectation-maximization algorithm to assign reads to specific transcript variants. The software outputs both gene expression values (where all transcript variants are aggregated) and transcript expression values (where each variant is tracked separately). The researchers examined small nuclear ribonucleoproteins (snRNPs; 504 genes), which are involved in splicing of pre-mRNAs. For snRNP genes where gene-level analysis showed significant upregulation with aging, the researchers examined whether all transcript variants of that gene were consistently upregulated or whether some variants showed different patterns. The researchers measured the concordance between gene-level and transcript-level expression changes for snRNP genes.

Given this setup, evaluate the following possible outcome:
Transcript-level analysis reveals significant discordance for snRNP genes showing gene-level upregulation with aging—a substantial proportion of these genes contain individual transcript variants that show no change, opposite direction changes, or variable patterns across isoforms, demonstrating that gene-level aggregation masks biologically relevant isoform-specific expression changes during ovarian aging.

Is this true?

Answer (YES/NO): NO